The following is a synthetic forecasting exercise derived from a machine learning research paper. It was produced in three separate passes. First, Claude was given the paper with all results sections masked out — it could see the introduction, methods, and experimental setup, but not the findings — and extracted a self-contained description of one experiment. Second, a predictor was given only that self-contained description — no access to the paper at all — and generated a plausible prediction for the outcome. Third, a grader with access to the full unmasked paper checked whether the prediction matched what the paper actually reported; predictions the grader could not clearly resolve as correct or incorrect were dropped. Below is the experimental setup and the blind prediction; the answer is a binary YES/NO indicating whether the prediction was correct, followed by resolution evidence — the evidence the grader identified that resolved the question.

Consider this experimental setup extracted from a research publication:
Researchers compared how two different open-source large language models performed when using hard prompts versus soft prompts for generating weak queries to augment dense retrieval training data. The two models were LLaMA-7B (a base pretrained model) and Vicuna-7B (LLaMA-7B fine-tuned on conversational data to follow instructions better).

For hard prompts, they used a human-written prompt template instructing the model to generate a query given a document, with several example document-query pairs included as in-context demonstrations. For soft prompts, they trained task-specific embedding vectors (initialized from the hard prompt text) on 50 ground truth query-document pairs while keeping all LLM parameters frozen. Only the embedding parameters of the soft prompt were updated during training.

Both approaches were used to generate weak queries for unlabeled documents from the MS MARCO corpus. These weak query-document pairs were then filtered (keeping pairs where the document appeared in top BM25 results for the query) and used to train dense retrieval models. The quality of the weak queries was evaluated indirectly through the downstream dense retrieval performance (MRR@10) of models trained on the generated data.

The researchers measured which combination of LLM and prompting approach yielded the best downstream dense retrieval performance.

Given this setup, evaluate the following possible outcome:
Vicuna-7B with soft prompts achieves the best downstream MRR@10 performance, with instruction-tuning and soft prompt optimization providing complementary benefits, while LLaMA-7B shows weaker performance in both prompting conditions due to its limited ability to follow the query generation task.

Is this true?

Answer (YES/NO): NO